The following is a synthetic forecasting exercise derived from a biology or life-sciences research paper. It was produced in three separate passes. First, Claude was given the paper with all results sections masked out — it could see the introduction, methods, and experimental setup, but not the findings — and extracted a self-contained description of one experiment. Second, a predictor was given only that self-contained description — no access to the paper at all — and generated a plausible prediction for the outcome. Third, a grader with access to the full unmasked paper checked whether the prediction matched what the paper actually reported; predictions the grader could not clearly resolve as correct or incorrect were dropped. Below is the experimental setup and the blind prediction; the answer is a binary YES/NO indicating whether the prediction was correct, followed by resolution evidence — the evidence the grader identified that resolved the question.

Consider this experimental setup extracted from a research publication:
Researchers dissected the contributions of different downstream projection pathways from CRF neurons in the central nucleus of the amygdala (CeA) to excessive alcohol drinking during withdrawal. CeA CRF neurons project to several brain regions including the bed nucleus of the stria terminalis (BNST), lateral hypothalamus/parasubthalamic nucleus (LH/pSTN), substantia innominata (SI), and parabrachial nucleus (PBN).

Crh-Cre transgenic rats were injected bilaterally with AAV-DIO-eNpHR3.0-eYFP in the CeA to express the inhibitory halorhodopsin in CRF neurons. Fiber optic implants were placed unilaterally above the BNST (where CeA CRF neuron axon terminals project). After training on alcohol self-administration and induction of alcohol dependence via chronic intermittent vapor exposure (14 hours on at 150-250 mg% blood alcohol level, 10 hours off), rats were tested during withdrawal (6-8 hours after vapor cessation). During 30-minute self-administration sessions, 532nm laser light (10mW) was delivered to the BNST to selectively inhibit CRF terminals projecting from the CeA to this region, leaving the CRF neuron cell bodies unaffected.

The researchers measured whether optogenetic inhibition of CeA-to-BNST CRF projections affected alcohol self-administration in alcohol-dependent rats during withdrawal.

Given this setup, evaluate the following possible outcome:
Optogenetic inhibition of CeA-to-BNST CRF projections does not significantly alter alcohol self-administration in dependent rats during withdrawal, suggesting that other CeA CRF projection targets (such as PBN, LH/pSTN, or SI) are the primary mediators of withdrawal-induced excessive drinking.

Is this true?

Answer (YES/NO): NO